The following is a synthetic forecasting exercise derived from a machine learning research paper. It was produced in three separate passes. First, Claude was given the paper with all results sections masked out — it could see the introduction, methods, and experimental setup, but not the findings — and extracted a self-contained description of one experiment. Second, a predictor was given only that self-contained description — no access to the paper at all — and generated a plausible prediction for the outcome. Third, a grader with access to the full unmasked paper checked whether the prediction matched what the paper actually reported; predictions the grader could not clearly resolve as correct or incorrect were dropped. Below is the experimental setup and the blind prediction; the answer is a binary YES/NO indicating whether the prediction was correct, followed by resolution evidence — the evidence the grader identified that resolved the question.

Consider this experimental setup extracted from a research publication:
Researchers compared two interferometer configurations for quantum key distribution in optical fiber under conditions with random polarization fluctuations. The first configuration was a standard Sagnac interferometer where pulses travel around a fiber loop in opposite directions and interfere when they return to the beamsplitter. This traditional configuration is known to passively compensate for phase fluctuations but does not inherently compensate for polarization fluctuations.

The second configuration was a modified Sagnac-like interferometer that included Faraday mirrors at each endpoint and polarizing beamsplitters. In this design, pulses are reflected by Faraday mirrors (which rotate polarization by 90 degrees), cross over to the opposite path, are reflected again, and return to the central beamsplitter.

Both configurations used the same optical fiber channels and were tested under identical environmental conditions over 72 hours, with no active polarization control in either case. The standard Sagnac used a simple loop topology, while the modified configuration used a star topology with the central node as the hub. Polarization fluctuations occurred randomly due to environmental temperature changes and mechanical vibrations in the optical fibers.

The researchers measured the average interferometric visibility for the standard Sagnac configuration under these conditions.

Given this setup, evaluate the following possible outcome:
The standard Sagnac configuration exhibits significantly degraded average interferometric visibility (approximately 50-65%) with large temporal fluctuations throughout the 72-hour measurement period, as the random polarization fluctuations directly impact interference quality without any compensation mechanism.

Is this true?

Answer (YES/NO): NO